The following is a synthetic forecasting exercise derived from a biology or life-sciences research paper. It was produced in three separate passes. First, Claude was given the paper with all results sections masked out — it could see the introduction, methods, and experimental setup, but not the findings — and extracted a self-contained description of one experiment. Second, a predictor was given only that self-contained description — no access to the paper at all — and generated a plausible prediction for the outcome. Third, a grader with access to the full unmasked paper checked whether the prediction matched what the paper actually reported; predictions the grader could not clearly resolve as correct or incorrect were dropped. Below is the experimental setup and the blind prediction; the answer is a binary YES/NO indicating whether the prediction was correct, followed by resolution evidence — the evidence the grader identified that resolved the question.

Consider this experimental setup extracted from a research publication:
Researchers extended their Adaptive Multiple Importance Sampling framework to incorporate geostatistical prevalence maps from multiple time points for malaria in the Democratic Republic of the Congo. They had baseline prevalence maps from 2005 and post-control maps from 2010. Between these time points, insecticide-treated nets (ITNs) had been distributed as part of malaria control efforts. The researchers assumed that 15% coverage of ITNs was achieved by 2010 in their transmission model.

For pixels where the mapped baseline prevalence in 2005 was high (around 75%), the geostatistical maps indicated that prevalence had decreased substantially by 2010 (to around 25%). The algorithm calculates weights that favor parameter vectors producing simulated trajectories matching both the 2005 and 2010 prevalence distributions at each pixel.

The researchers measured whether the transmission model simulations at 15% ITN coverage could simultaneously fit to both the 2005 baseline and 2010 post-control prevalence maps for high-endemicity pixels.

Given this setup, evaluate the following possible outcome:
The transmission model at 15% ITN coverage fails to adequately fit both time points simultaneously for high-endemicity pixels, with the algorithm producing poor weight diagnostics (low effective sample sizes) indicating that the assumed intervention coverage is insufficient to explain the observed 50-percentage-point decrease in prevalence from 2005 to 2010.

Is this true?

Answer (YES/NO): NO